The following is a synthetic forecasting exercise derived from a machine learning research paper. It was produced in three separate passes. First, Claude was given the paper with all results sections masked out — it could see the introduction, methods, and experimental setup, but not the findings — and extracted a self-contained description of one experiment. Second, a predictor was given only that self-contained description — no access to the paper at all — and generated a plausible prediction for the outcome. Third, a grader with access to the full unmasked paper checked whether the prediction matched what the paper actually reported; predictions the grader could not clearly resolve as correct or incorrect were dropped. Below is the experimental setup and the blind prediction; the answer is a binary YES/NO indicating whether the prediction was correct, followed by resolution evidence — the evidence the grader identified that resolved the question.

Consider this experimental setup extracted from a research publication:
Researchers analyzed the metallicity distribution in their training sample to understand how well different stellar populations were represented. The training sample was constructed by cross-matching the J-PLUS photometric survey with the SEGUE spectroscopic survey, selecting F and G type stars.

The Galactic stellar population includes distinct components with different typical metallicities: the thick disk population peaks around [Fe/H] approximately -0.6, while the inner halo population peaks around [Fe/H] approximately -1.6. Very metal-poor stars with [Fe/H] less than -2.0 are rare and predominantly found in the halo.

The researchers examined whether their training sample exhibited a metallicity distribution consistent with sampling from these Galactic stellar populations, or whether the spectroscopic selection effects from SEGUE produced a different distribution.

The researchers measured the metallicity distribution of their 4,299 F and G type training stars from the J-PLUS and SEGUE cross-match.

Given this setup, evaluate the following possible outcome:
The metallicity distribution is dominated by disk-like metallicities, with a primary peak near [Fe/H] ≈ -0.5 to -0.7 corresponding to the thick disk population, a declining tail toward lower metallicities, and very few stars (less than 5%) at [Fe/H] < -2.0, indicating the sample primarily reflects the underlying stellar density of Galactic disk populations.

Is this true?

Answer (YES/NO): NO